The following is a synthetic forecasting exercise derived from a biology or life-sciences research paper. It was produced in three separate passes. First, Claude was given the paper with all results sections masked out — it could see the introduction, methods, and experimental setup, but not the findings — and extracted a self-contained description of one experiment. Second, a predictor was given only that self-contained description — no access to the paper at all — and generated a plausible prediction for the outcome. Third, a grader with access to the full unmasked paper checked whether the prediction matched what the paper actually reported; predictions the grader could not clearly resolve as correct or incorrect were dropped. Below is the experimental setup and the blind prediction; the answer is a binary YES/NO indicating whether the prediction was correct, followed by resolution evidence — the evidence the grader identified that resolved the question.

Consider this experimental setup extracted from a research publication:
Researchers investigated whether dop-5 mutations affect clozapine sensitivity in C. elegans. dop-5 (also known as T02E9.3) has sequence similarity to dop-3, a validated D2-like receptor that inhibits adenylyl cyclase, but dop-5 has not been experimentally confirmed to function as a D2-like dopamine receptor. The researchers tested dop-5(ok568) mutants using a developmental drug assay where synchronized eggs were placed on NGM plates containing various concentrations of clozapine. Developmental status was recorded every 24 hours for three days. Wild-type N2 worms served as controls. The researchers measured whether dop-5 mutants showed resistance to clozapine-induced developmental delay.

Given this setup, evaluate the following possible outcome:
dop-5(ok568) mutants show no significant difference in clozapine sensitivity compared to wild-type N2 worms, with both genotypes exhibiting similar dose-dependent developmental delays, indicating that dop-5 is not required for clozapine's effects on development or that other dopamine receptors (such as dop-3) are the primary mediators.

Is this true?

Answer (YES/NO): NO